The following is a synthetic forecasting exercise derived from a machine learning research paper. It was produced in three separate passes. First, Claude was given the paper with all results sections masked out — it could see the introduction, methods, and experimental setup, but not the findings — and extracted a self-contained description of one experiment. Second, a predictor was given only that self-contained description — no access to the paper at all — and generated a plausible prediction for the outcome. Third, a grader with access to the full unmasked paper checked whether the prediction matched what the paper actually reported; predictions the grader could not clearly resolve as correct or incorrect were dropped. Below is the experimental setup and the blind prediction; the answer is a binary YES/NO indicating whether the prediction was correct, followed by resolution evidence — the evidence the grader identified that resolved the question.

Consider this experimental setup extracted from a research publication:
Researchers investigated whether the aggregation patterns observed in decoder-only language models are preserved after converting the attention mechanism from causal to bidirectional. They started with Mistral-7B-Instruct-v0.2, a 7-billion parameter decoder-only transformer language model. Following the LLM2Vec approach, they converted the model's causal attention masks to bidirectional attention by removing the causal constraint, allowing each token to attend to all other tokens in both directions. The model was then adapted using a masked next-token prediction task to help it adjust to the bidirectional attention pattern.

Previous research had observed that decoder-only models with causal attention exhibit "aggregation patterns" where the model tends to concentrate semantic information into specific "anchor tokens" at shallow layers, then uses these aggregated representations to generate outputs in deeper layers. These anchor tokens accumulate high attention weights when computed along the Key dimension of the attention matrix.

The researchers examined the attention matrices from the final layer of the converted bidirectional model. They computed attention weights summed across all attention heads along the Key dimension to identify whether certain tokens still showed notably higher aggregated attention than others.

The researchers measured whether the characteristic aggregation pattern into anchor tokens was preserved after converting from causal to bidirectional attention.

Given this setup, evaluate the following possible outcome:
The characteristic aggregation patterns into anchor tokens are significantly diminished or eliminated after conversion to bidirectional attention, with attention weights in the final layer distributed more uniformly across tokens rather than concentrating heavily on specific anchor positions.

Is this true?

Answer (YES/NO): NO